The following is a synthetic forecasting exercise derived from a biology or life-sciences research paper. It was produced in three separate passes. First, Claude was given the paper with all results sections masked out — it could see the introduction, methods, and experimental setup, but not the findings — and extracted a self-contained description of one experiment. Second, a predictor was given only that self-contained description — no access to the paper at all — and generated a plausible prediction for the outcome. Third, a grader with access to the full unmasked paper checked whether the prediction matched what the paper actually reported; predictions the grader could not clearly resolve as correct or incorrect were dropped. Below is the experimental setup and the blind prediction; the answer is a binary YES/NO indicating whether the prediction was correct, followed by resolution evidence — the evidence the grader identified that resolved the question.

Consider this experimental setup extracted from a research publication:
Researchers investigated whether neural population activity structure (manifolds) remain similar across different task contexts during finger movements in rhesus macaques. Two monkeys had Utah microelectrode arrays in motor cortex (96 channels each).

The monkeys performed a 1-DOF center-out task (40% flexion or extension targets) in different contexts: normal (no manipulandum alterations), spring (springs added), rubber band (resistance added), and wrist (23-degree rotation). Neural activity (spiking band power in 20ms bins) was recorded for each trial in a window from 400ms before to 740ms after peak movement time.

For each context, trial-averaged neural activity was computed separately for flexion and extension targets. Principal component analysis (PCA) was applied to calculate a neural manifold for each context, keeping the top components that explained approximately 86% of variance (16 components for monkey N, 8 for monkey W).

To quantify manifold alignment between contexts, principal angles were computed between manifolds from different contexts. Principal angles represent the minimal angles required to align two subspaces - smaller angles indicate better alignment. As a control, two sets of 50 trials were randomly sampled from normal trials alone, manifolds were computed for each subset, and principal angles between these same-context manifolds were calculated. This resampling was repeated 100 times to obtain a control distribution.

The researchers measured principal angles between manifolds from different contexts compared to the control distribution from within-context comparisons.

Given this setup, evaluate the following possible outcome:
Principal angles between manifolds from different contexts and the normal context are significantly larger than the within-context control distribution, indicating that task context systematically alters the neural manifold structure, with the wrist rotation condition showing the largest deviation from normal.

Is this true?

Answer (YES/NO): NO